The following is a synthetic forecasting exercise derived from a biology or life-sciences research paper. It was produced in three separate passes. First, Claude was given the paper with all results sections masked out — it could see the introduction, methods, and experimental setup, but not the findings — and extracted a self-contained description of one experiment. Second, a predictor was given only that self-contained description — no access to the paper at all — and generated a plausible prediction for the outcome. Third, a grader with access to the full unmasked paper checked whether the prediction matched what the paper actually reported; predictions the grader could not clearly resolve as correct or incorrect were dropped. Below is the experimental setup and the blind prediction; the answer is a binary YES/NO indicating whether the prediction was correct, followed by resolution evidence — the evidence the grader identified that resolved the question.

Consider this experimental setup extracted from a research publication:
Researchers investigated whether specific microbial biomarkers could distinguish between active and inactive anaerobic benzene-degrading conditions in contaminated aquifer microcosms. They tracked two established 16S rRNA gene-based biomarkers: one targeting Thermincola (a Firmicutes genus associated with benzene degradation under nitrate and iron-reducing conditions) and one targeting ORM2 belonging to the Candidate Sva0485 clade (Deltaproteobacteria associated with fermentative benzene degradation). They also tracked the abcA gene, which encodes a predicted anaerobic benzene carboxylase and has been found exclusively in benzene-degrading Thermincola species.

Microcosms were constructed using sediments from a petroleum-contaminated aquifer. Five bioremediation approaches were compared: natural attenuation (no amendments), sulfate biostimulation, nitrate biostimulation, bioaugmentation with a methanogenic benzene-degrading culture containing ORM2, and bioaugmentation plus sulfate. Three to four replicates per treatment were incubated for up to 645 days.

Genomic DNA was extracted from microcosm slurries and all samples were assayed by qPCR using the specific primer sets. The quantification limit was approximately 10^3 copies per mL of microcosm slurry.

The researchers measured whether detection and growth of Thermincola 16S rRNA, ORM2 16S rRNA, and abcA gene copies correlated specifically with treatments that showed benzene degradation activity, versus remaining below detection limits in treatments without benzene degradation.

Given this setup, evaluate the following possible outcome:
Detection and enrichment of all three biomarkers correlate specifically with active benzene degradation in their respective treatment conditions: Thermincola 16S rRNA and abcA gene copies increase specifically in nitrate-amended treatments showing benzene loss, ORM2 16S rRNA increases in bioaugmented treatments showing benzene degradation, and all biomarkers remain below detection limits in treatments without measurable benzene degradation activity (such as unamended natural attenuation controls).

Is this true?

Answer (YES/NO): YES